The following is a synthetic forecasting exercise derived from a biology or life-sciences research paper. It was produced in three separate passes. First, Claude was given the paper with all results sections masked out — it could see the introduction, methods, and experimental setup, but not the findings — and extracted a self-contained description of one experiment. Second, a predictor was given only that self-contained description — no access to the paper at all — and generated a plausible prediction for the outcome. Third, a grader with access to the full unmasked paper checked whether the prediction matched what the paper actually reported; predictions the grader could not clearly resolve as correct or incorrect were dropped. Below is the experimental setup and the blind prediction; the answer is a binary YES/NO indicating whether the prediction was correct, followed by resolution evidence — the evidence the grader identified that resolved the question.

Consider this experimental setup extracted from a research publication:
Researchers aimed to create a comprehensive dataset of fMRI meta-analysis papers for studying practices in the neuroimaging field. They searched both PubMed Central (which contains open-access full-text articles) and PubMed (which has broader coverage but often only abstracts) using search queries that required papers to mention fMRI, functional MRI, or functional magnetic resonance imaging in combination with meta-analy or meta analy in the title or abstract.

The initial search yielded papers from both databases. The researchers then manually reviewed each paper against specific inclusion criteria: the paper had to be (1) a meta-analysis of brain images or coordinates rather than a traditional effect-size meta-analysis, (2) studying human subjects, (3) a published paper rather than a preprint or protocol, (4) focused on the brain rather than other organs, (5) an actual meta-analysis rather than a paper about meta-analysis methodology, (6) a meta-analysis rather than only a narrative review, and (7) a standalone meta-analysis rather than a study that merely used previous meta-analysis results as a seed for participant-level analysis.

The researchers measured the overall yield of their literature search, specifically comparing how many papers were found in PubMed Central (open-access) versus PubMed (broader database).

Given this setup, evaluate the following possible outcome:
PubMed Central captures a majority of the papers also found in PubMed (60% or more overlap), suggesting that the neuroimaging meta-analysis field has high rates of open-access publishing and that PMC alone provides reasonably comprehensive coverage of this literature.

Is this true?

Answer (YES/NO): NO